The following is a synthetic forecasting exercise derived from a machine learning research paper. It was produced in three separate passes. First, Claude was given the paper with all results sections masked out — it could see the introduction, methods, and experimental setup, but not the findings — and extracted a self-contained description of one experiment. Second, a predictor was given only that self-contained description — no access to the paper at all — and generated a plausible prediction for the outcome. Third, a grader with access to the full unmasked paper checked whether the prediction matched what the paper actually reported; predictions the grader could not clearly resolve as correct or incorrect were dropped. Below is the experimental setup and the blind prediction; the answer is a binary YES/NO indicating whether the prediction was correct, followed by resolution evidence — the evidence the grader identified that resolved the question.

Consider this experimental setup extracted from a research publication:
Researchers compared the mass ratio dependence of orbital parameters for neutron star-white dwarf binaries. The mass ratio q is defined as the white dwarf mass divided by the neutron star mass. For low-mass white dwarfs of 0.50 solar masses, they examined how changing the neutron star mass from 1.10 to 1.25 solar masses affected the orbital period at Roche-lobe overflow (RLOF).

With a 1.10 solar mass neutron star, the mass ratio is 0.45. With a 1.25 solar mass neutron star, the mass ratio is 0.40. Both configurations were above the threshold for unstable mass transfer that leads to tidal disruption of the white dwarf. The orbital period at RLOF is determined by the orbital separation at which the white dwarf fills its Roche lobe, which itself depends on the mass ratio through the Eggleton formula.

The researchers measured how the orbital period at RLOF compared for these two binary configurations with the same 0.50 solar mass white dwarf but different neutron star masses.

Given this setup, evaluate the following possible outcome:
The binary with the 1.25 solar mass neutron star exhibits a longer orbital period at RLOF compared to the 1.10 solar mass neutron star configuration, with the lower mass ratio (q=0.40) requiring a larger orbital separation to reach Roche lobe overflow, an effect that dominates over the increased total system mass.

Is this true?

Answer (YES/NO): YES